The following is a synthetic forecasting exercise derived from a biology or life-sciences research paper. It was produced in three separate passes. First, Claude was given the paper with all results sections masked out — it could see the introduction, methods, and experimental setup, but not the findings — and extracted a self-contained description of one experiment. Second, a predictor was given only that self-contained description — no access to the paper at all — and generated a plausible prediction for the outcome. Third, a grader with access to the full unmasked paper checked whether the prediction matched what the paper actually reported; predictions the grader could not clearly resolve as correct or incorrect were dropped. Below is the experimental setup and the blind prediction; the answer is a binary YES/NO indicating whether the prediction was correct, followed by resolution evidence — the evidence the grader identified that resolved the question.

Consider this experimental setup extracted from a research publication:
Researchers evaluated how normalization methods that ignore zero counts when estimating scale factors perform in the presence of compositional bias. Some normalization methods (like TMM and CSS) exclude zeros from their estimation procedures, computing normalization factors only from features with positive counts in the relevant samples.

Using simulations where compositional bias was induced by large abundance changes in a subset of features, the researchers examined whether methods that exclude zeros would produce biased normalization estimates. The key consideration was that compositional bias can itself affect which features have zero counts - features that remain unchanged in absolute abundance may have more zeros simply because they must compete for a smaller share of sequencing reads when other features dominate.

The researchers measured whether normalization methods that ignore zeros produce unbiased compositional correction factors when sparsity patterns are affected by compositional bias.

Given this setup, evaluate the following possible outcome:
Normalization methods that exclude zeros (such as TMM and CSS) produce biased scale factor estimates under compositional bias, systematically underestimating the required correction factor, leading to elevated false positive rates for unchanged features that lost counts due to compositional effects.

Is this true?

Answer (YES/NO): YES